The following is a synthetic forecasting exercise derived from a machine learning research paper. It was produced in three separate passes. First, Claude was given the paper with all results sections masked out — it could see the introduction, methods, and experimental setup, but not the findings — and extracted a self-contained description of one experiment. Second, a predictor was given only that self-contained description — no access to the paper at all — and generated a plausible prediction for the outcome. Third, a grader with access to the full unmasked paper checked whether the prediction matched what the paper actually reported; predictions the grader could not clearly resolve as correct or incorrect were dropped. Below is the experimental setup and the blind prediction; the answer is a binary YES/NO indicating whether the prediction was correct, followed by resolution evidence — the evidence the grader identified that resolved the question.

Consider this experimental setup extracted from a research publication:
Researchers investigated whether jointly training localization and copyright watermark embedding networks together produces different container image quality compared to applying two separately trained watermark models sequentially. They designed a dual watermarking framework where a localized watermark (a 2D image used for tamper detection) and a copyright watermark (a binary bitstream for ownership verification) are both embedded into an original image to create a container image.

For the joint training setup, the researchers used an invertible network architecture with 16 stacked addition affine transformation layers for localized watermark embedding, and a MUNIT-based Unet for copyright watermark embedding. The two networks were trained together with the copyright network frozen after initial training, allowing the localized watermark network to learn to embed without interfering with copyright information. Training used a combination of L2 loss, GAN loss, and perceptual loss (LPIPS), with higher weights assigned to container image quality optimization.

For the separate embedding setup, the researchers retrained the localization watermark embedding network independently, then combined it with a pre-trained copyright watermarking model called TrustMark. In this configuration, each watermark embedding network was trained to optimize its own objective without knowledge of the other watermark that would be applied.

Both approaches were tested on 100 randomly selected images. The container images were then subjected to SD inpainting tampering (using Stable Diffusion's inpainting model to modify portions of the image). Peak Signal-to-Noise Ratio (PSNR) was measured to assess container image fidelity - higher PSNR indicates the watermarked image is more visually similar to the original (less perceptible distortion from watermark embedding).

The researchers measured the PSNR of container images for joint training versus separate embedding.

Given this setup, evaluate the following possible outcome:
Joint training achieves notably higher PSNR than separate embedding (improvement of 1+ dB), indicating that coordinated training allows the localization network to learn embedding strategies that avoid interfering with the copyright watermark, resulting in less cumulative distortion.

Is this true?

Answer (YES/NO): YES